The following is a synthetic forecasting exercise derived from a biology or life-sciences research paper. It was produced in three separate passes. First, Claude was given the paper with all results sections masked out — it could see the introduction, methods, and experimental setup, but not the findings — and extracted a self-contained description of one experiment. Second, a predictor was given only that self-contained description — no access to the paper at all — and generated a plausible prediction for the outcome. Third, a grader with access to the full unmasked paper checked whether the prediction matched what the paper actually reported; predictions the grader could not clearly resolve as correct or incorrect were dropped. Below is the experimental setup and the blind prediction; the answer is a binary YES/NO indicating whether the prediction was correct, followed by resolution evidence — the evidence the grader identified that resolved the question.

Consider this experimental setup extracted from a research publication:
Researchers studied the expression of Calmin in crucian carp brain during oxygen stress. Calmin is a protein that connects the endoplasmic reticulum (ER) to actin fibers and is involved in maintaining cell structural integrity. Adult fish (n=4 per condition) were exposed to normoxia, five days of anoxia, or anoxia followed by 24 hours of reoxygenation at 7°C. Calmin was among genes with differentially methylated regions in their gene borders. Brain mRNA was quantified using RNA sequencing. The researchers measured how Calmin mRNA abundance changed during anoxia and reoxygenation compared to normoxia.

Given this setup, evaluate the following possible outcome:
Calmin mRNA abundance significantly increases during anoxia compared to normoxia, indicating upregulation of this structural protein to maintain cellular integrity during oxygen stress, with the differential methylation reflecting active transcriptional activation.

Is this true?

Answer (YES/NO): YES